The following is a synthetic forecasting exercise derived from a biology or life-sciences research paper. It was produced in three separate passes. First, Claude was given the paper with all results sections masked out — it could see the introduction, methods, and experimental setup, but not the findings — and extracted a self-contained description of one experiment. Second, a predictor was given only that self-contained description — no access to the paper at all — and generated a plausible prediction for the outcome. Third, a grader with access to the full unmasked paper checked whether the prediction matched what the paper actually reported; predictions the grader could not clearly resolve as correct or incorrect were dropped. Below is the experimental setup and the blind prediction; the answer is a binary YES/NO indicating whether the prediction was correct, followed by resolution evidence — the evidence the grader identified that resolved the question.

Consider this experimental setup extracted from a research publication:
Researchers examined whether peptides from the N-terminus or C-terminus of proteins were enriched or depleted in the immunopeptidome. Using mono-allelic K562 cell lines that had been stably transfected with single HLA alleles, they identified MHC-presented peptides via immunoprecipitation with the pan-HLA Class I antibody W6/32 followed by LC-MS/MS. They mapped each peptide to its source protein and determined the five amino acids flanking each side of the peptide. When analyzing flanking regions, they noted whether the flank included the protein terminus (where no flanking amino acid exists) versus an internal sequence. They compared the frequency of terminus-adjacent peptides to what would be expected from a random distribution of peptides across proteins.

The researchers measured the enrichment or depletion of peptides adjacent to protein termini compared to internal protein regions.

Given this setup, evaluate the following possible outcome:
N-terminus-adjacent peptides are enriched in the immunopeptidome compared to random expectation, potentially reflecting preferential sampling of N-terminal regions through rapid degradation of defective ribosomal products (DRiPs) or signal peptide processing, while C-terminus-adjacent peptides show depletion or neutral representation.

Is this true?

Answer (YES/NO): NO